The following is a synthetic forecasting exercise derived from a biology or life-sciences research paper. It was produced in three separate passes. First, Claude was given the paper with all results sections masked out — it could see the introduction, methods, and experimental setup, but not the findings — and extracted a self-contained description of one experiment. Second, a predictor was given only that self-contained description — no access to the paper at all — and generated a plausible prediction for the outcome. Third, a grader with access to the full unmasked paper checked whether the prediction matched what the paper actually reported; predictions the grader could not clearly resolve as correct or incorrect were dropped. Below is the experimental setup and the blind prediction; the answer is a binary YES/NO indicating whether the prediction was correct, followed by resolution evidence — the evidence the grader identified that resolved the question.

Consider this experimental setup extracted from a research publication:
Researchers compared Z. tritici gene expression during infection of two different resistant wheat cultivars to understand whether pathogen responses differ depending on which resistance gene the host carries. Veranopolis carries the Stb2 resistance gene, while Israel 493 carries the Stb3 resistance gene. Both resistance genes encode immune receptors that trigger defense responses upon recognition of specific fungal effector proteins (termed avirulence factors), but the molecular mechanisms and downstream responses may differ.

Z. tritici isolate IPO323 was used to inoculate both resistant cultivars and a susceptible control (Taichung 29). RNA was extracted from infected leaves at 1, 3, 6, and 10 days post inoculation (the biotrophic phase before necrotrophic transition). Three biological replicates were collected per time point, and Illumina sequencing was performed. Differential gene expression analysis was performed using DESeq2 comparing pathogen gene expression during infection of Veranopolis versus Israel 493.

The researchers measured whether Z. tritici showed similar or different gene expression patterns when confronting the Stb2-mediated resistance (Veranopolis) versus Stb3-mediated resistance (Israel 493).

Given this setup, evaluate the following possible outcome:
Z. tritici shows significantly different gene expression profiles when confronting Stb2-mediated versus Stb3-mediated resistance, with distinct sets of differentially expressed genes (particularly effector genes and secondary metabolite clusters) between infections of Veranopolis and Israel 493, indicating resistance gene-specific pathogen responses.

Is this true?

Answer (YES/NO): NO